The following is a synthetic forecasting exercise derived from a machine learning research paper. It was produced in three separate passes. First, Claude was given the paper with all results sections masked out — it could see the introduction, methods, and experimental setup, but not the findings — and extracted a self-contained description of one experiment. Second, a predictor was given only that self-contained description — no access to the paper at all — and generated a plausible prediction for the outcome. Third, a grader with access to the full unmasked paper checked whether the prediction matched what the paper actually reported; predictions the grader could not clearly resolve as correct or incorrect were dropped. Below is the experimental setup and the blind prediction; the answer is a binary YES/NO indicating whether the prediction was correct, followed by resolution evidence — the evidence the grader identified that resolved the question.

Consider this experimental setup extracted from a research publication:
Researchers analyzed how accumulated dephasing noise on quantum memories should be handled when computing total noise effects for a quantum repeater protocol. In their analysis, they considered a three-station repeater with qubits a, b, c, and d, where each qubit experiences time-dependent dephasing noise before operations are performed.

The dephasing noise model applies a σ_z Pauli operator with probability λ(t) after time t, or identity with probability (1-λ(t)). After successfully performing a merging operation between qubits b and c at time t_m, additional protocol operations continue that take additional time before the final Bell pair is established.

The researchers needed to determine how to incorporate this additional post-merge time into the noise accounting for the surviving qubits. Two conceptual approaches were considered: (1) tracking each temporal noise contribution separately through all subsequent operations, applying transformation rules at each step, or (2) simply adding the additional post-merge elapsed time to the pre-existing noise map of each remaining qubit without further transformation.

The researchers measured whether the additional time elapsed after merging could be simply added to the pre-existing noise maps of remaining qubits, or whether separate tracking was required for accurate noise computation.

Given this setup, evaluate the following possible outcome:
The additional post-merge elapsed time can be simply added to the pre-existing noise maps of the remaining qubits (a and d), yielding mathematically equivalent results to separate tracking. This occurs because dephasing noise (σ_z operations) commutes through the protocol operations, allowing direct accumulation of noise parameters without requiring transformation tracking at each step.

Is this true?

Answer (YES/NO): YES